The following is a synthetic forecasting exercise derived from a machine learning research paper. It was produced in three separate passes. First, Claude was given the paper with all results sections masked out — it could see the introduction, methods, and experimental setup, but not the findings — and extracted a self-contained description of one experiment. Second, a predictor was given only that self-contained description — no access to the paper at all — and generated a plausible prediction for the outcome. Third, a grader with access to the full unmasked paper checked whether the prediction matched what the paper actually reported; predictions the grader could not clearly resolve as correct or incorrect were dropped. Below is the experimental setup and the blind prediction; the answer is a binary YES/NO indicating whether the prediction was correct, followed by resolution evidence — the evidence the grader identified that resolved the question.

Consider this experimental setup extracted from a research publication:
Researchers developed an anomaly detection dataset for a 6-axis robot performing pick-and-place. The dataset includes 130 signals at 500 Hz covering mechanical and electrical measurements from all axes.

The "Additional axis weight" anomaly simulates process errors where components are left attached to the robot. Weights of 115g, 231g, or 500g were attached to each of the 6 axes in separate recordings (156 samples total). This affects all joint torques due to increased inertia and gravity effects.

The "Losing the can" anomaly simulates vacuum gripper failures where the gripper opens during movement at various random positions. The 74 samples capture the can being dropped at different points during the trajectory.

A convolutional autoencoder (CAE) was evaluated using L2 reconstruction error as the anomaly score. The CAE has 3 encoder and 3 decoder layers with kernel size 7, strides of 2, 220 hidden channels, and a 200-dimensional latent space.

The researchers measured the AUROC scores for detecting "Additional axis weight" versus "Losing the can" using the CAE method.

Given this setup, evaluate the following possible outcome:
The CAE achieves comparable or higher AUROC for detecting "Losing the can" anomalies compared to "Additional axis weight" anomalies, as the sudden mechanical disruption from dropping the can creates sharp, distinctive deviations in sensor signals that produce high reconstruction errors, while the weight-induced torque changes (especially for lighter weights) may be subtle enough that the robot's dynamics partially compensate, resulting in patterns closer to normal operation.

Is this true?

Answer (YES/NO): NO